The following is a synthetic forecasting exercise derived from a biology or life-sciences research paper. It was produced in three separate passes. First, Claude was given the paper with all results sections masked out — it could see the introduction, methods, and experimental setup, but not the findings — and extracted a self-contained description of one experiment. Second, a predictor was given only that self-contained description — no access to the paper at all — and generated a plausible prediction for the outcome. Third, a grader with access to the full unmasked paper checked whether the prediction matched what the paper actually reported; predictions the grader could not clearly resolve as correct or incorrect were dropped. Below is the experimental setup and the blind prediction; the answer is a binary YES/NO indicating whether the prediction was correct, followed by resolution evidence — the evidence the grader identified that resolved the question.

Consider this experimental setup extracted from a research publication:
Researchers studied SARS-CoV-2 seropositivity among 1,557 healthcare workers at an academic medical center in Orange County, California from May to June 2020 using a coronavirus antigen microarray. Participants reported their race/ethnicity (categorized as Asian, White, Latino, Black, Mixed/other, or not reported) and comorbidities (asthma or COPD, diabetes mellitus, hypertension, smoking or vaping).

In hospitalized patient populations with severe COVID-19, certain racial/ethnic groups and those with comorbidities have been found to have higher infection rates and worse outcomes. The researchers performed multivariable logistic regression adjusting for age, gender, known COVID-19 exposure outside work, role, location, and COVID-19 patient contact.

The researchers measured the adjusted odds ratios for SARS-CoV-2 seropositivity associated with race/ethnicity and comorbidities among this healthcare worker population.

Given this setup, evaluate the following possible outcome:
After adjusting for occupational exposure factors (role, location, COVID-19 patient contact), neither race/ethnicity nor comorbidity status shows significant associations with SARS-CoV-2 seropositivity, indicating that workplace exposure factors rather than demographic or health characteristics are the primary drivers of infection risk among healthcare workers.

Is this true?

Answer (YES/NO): NO